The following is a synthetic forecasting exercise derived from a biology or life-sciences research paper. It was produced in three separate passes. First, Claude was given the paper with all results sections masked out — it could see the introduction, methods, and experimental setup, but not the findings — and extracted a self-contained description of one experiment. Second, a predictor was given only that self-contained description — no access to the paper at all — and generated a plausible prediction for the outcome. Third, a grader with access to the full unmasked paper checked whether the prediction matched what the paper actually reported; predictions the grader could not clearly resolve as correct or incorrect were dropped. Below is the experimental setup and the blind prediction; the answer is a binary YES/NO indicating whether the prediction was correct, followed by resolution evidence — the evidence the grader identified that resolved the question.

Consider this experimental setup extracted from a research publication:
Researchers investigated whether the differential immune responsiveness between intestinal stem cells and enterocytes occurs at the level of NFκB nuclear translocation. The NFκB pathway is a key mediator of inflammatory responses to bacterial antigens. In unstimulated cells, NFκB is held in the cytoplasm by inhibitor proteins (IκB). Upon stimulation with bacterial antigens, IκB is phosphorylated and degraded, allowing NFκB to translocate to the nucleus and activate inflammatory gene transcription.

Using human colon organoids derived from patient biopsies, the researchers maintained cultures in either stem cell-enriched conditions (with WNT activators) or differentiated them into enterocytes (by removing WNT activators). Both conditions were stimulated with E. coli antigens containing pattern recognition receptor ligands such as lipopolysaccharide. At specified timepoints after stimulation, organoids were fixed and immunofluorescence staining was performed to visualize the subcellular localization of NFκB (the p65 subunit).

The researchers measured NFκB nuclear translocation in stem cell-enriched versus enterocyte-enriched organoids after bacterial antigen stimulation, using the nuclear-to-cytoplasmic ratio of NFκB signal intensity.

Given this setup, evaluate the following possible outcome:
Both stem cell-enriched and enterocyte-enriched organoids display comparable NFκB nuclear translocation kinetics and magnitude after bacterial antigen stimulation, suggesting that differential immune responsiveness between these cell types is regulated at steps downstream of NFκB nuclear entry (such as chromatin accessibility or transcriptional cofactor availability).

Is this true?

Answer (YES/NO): NO